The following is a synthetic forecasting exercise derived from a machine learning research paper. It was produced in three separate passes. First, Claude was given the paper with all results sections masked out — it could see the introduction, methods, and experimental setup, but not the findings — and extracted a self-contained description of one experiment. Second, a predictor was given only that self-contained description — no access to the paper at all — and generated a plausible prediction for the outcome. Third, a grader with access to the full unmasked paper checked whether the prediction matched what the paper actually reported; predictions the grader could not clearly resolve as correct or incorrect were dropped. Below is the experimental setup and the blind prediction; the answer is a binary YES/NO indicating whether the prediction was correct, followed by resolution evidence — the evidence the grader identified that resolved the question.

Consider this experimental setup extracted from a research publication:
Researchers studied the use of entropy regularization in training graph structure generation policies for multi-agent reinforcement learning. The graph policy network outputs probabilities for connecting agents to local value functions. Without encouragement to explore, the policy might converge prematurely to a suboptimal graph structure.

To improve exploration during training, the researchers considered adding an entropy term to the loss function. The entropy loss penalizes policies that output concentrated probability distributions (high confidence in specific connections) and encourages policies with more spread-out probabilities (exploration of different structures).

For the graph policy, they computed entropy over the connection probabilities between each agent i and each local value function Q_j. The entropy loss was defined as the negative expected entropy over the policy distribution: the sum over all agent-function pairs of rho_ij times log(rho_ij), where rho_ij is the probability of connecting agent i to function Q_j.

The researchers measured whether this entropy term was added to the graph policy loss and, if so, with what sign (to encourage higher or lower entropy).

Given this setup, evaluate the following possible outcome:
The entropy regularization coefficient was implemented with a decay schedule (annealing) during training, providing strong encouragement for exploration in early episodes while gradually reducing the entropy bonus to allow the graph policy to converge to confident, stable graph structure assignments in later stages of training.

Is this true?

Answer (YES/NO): NO